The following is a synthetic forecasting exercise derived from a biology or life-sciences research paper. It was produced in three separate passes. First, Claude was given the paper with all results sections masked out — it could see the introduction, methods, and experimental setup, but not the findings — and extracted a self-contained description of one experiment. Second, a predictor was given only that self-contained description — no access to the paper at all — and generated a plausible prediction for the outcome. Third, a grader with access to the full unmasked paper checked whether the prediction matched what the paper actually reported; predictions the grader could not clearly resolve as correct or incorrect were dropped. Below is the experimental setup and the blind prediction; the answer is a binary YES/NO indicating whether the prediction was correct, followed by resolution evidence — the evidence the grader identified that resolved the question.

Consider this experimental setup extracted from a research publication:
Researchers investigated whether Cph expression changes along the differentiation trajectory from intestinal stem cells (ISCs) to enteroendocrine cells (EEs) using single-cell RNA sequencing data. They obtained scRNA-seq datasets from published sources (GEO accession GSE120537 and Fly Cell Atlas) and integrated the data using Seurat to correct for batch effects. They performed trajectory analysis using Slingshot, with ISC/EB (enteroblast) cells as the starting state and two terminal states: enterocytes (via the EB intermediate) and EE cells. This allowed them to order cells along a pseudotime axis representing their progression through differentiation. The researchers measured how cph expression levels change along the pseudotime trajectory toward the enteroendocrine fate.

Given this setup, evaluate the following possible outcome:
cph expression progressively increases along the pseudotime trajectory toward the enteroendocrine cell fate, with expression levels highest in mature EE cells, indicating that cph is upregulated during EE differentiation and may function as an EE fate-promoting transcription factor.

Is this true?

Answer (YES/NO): YES